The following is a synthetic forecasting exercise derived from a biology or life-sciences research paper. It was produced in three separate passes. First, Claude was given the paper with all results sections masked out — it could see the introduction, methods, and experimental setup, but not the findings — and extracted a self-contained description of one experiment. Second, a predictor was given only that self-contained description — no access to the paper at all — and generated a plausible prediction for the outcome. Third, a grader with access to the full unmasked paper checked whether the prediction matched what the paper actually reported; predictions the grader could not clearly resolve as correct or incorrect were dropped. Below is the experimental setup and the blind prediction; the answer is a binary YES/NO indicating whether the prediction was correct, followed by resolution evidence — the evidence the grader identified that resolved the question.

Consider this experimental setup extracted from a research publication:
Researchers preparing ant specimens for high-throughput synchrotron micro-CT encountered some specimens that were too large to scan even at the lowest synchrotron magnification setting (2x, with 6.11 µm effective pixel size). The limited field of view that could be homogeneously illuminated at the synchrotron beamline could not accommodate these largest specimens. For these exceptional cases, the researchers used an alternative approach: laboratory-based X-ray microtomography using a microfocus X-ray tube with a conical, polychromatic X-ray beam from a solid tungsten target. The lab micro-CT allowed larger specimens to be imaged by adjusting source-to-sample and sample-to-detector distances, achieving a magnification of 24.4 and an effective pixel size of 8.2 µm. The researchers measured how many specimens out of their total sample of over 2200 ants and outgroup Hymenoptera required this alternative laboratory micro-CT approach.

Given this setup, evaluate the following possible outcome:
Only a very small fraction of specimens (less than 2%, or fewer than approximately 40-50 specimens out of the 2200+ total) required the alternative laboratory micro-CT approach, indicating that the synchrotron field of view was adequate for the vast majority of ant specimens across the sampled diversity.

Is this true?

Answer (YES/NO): YES